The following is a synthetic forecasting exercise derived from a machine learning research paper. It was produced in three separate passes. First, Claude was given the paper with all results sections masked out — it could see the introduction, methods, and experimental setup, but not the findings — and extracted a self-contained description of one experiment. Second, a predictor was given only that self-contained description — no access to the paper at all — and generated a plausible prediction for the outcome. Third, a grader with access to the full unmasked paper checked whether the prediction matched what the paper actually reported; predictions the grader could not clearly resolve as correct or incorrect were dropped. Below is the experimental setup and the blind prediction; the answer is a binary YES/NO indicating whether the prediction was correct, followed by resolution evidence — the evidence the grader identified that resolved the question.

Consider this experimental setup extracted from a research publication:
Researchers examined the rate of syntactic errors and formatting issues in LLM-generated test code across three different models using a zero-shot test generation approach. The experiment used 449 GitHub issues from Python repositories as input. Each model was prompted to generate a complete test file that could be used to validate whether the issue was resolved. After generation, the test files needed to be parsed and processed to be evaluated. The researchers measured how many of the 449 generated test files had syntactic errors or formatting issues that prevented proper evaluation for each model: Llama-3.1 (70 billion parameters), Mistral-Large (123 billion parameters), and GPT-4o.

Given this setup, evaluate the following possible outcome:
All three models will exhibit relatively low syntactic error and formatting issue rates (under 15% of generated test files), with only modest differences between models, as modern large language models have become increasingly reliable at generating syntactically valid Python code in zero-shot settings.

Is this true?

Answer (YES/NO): NO